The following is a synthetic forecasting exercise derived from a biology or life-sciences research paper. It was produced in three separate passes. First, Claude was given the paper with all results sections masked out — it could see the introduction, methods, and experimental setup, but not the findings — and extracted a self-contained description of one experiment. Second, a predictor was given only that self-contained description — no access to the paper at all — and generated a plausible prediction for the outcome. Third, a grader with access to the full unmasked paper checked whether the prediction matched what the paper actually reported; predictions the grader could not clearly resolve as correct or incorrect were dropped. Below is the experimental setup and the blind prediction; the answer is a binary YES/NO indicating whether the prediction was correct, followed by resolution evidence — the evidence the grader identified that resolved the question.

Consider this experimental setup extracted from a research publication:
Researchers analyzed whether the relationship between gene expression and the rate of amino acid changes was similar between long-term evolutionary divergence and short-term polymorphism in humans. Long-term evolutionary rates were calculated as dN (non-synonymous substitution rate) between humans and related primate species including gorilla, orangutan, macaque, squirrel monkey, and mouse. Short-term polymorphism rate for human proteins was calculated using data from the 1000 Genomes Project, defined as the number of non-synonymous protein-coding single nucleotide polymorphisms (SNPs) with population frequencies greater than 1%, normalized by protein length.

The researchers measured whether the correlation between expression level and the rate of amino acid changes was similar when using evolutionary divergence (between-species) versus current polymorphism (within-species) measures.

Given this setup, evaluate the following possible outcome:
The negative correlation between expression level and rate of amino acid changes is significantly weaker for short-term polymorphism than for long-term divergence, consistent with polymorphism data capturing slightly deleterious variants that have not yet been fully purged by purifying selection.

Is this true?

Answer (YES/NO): NO